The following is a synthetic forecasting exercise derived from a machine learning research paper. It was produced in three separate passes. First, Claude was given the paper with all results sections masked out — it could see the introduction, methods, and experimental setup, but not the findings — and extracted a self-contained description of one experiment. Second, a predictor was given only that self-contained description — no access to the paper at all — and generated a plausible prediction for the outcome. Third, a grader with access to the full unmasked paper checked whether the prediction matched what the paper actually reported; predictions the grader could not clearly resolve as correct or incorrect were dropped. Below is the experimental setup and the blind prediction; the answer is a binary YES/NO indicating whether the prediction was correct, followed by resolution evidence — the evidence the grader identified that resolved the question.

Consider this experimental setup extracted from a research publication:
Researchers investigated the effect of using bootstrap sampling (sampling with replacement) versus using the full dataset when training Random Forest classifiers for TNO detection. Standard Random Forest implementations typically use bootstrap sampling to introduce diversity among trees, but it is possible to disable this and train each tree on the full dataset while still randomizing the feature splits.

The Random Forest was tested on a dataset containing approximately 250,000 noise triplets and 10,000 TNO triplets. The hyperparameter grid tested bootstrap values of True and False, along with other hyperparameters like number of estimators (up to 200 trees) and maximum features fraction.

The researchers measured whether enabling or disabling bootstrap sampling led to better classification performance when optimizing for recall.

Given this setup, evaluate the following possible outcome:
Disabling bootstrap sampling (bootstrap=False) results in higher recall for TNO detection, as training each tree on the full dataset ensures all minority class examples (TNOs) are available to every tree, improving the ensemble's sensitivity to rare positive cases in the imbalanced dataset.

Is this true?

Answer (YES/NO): YES